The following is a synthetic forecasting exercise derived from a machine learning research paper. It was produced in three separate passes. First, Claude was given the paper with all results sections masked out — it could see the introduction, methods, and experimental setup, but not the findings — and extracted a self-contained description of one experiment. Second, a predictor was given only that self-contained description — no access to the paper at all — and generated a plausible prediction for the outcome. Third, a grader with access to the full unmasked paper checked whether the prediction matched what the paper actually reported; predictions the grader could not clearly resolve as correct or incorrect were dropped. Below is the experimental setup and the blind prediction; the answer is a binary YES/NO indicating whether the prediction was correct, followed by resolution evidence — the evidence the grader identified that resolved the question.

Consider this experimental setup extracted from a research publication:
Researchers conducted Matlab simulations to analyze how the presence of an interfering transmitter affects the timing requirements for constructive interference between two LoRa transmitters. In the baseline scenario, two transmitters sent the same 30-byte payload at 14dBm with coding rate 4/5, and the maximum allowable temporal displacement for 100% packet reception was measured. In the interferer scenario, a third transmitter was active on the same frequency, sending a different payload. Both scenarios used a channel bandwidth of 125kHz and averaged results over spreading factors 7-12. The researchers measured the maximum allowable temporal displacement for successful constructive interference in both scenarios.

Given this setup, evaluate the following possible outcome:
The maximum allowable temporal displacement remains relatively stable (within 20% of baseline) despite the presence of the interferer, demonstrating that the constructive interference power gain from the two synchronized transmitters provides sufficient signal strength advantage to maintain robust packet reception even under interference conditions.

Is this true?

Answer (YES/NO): NO